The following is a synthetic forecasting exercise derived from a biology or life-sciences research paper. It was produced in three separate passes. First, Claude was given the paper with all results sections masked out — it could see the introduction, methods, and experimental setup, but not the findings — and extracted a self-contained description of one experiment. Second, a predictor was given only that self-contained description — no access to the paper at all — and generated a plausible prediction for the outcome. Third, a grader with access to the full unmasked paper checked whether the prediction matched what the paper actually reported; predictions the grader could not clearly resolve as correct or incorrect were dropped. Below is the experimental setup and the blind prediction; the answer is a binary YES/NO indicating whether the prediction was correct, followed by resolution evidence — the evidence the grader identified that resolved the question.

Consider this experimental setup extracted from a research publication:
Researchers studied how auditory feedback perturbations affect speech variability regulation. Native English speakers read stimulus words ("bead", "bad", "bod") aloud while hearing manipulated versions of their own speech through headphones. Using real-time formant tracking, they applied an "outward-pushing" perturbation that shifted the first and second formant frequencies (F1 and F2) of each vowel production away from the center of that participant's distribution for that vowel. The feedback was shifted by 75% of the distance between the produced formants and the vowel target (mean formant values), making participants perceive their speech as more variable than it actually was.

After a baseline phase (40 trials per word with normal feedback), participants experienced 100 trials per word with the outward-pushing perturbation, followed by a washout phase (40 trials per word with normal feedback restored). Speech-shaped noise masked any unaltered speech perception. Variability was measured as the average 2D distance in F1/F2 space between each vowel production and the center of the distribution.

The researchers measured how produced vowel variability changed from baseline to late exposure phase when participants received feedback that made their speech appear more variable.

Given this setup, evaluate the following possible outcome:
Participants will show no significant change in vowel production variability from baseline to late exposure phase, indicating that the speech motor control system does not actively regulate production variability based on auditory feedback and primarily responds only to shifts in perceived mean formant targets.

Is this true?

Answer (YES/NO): NO